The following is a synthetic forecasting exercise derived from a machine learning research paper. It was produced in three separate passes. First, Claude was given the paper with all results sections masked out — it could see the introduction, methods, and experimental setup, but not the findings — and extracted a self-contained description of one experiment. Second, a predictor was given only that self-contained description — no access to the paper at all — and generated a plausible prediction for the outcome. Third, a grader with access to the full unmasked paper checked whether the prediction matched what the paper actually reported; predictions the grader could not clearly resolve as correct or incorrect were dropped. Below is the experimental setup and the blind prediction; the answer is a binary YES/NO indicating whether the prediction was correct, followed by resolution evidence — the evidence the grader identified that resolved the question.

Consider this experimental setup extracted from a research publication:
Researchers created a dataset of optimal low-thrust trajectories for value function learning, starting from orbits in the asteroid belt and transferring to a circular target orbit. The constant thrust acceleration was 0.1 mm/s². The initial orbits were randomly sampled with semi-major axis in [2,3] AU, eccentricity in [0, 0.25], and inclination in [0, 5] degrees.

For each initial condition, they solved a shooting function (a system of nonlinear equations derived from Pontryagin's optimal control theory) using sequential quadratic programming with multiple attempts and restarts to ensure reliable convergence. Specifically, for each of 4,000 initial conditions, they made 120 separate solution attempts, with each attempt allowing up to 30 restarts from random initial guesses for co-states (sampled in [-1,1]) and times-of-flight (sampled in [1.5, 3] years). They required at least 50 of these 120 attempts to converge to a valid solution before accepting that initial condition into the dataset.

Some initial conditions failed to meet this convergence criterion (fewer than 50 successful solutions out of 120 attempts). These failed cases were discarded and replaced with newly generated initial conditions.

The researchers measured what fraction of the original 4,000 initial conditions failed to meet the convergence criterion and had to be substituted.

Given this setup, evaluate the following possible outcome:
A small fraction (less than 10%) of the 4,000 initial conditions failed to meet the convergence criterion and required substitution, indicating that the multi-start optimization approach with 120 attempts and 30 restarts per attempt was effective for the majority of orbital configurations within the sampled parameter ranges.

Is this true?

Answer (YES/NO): YES